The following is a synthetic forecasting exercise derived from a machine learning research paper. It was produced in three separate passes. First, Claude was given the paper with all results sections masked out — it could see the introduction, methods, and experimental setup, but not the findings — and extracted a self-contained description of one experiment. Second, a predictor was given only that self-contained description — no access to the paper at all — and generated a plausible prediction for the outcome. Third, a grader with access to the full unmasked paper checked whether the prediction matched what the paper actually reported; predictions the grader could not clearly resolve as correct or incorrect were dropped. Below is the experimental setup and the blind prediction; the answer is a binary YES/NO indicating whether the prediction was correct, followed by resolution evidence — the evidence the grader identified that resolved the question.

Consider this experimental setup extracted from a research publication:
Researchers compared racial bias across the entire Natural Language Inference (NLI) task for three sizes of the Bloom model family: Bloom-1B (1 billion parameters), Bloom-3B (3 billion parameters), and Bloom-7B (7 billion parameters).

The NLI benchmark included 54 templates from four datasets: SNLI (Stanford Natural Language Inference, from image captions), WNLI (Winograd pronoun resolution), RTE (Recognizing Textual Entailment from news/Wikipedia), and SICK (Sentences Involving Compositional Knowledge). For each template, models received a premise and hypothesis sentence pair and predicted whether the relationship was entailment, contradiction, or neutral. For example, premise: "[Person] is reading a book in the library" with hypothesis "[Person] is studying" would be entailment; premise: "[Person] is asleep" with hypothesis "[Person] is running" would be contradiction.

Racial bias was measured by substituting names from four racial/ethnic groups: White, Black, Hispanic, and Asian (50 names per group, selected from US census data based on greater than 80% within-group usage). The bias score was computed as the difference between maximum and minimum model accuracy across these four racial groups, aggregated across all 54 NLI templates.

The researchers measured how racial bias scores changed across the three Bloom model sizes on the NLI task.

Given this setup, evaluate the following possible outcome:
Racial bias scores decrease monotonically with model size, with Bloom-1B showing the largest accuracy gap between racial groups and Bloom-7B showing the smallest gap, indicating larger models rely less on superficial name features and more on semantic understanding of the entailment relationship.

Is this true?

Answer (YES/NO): NO